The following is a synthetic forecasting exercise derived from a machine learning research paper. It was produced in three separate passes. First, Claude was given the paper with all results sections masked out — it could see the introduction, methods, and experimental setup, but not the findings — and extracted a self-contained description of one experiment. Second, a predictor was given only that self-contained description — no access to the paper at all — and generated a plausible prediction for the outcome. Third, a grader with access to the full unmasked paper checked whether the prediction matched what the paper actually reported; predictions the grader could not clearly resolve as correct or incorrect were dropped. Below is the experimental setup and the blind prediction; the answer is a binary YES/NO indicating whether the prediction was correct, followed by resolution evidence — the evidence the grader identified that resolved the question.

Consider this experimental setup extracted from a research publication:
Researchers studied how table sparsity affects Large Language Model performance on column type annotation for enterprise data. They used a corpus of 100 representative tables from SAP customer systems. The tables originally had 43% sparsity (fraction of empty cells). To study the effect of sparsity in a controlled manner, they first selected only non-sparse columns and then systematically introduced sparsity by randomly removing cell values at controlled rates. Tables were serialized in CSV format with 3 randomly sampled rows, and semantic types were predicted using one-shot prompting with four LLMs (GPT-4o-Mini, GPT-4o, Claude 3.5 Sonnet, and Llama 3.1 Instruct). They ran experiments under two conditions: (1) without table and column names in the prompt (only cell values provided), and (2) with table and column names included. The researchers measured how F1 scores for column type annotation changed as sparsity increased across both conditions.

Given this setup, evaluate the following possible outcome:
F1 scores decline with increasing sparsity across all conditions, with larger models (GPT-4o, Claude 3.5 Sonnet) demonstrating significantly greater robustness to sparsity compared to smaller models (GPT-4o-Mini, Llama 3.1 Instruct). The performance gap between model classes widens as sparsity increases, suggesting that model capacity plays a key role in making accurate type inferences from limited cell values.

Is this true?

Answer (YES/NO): NO